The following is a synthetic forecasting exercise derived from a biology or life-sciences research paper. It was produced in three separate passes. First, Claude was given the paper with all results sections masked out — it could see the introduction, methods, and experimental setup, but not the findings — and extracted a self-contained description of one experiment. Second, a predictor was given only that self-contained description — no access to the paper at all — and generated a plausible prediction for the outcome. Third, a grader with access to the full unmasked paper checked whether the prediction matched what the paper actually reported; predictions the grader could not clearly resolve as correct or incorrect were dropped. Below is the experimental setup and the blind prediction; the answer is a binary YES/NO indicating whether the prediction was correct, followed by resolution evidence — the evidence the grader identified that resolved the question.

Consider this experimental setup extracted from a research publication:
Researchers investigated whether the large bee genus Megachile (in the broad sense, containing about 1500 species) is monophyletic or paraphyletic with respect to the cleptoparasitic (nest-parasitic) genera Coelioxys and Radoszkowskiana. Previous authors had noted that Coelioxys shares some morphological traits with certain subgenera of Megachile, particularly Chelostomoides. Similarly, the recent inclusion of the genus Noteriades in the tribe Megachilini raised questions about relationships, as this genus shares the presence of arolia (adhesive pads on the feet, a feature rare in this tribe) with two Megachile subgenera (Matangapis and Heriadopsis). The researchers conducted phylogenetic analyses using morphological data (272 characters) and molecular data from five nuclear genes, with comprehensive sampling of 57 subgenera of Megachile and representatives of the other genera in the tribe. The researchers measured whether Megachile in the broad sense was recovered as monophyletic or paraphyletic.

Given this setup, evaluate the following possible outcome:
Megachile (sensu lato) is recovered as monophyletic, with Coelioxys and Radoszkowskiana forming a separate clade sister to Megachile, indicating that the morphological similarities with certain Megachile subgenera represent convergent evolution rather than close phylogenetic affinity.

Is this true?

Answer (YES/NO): NO